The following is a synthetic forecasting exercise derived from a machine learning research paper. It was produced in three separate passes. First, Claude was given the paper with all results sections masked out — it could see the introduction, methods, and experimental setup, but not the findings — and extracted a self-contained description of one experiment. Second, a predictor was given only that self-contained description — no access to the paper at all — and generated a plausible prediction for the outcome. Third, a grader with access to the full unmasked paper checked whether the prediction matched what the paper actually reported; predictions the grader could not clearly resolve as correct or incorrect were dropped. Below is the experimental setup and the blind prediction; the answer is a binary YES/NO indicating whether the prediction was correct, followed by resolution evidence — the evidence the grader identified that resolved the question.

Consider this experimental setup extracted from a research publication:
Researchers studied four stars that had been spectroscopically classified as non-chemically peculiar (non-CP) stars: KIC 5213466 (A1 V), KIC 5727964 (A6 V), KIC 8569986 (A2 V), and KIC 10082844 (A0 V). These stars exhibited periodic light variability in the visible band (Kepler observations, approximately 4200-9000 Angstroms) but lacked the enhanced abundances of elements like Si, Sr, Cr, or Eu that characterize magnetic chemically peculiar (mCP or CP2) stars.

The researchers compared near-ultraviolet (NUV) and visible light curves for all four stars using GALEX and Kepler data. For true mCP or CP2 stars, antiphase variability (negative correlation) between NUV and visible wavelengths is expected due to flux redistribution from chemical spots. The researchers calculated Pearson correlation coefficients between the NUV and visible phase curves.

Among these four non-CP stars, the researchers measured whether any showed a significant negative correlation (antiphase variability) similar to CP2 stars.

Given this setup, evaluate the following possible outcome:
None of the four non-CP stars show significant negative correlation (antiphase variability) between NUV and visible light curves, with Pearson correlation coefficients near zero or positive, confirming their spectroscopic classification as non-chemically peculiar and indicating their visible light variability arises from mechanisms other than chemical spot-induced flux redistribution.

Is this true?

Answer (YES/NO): NO